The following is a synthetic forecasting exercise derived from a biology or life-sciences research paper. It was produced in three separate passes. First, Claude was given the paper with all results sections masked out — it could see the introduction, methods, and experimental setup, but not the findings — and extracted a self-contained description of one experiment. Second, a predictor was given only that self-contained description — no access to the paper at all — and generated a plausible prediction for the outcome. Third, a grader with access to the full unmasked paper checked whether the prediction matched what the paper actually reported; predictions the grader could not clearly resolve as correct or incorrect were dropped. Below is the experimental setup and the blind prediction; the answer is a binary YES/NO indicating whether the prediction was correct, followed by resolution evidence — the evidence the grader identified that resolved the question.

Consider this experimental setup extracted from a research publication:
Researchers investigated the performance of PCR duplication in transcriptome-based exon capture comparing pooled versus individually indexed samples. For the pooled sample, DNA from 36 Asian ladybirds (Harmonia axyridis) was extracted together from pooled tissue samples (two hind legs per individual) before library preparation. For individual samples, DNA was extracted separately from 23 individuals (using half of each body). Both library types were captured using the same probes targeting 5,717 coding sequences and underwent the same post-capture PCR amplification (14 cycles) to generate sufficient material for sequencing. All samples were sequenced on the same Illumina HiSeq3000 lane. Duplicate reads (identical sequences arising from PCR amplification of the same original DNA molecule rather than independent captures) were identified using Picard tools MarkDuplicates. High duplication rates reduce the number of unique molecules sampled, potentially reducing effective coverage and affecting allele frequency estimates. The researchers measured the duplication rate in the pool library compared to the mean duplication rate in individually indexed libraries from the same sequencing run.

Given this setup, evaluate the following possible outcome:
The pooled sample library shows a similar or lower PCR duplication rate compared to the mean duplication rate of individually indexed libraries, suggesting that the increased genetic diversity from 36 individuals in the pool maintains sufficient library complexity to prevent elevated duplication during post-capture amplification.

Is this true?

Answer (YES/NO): NO